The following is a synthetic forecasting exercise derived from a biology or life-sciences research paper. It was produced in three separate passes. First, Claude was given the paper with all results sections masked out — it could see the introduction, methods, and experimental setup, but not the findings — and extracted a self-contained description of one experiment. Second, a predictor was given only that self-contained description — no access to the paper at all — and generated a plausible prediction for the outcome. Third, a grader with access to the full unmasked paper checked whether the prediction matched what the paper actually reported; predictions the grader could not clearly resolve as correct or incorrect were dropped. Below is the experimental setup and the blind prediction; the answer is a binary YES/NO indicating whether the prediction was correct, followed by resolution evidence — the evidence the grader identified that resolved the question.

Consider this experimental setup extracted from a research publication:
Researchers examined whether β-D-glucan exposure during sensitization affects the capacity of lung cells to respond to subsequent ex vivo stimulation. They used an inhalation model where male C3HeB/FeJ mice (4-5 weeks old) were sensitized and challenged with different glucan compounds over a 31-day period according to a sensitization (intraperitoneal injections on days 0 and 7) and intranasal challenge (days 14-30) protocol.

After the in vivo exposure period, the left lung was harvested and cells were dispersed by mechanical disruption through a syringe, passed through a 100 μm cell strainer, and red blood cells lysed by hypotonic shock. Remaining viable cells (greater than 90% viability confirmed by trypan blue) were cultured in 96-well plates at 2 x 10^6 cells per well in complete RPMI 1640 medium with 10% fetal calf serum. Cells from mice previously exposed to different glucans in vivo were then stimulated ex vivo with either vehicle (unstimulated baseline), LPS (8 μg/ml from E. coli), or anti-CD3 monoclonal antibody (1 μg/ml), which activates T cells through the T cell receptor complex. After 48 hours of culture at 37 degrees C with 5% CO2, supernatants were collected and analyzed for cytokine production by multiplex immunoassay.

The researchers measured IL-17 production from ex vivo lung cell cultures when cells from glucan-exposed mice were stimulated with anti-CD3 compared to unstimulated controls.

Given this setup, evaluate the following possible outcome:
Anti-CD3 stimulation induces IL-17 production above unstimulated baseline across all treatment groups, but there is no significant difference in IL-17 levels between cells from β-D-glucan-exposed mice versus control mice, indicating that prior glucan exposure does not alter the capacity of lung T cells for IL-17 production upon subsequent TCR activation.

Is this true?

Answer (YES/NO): NO